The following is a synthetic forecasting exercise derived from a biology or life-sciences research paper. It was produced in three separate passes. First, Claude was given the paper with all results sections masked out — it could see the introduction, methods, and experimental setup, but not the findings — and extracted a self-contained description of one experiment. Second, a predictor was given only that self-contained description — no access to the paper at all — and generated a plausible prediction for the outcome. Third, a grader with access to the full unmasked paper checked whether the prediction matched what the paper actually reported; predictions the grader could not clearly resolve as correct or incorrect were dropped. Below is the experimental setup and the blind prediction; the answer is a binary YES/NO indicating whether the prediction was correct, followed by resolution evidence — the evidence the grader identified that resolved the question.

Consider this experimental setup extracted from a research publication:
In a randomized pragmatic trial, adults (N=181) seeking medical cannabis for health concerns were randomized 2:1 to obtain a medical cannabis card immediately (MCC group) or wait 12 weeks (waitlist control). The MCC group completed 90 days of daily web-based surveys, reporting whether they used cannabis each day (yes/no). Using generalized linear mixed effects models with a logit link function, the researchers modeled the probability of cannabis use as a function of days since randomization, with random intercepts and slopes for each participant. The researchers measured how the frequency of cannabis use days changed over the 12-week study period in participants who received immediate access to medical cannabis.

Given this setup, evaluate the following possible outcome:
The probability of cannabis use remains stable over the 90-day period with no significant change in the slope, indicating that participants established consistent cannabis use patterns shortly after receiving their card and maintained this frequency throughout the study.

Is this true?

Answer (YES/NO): NO